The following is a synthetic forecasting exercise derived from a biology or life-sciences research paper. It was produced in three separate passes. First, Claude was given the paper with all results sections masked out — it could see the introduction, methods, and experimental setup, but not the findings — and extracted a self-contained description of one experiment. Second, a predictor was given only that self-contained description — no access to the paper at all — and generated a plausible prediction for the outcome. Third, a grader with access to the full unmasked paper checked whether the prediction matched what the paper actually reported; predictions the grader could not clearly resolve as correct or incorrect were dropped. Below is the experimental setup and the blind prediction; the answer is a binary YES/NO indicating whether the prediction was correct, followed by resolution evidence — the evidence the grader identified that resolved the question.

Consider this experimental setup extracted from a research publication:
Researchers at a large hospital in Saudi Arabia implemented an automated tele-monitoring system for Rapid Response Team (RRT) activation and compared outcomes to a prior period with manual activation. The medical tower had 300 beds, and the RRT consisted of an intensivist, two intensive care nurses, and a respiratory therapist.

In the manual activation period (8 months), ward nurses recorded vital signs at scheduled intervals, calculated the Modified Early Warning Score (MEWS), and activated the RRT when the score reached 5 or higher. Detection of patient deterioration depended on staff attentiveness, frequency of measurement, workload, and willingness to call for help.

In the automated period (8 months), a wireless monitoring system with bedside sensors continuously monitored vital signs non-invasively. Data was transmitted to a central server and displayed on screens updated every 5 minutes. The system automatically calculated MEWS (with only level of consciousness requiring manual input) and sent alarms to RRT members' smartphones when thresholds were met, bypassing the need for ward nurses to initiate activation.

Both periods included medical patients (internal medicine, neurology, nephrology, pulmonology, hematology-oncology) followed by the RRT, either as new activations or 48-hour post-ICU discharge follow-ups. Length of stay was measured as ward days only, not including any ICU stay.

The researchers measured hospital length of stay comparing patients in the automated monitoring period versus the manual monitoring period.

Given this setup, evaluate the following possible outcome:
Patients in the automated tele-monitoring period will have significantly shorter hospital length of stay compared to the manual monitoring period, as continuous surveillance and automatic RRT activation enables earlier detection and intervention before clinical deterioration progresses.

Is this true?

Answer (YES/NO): YES